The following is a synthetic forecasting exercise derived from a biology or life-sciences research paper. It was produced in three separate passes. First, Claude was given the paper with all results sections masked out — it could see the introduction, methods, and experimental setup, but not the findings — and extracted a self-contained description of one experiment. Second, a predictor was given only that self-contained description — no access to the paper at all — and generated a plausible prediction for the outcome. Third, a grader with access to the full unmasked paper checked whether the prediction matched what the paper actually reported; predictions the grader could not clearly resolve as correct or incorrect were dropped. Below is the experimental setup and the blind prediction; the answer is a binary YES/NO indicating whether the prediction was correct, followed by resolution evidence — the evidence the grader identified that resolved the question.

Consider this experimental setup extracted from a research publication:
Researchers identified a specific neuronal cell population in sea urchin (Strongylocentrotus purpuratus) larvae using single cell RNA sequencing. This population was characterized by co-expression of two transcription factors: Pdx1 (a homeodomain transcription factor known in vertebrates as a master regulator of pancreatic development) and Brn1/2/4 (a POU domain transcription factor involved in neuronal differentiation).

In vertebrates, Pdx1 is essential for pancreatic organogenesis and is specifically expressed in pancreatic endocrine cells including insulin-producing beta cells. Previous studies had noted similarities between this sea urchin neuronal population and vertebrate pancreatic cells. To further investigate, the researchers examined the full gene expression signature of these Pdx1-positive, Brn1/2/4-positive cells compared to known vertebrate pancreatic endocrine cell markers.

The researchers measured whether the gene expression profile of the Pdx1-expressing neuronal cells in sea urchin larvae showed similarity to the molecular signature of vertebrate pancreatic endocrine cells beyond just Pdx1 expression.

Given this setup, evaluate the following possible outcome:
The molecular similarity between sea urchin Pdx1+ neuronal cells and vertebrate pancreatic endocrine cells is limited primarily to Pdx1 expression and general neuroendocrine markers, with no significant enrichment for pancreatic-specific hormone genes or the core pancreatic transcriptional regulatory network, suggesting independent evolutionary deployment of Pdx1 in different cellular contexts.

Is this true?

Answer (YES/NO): NO